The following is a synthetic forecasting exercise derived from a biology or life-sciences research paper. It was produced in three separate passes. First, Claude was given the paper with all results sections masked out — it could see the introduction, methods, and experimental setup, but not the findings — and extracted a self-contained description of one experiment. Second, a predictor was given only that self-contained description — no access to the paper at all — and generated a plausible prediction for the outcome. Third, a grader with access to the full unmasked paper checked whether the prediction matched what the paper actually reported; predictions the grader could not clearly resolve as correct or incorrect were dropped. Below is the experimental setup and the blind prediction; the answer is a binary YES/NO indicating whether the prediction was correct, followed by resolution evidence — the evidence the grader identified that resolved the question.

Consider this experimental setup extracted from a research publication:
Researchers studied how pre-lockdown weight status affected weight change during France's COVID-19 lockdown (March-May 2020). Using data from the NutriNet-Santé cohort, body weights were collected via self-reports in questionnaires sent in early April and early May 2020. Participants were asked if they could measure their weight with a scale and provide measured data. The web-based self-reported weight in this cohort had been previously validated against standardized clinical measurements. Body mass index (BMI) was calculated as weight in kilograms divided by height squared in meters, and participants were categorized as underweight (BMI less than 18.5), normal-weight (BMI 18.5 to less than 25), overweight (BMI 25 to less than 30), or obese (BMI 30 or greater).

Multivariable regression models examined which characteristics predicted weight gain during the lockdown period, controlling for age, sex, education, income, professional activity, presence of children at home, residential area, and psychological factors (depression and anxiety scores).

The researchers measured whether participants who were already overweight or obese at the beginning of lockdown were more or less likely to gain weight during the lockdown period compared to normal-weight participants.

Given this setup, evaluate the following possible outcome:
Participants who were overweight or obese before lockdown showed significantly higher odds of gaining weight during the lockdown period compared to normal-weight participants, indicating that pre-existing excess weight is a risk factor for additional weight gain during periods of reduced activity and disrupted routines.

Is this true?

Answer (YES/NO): YES